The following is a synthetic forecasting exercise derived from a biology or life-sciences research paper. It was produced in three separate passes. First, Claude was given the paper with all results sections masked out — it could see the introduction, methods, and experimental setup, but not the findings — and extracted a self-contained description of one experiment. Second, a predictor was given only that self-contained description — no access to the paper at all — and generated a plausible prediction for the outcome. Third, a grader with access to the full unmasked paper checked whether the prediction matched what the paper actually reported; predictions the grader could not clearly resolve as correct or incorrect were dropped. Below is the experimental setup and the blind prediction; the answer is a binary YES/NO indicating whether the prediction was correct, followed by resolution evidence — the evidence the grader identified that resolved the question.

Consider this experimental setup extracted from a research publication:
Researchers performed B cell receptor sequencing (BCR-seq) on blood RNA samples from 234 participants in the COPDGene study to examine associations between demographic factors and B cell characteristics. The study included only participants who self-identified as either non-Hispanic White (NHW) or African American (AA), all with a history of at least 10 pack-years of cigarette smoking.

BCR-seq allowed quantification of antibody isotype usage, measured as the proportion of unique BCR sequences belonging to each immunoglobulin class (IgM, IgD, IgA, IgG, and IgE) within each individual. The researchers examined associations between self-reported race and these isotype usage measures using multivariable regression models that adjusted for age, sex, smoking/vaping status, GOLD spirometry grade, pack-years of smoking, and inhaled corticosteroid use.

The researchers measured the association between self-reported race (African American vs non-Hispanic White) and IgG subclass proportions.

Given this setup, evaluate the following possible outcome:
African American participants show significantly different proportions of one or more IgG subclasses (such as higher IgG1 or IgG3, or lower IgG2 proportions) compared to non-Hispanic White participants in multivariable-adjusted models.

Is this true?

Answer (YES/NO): YES